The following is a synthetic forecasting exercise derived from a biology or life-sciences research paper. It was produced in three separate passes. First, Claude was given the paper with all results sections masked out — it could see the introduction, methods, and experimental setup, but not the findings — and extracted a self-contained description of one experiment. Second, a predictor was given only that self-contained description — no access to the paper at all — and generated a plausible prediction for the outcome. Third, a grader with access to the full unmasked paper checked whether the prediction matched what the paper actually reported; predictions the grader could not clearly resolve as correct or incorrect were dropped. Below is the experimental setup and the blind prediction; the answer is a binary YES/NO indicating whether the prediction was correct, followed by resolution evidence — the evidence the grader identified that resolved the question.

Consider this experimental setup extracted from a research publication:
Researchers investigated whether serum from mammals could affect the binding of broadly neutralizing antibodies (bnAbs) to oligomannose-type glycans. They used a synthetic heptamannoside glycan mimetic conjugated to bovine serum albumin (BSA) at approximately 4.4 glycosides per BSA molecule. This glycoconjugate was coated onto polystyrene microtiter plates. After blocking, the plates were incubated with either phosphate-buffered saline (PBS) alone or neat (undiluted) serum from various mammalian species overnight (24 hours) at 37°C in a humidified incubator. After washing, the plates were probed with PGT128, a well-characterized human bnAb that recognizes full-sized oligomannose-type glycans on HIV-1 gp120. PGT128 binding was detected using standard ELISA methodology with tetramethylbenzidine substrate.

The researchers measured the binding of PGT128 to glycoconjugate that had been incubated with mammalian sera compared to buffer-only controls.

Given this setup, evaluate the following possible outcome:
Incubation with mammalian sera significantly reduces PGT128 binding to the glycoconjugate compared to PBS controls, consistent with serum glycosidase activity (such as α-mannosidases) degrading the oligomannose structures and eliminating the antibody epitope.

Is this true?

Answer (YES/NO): YES